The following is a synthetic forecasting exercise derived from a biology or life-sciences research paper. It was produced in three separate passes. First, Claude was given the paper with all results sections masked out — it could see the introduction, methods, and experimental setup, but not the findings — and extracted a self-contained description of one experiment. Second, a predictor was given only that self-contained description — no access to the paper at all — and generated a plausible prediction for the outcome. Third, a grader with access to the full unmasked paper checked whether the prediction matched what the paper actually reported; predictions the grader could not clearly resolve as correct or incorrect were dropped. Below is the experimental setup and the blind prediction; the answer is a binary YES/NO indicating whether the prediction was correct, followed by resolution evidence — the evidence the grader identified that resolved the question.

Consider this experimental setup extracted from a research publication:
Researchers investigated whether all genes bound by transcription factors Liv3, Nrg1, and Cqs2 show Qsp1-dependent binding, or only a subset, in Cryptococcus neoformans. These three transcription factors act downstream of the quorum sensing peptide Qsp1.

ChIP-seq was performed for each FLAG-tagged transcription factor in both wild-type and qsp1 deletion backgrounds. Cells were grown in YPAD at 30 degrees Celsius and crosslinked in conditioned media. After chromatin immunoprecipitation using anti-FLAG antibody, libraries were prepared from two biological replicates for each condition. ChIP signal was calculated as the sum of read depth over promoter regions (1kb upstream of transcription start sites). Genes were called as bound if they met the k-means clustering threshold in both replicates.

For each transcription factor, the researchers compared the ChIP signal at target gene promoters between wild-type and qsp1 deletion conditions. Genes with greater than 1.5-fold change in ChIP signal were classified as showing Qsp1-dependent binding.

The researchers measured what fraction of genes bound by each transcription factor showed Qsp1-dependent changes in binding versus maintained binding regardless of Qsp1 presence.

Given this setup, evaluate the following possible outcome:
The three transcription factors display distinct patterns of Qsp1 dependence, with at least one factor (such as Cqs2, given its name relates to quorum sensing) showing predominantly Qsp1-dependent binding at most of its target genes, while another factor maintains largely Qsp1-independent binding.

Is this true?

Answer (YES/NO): NO